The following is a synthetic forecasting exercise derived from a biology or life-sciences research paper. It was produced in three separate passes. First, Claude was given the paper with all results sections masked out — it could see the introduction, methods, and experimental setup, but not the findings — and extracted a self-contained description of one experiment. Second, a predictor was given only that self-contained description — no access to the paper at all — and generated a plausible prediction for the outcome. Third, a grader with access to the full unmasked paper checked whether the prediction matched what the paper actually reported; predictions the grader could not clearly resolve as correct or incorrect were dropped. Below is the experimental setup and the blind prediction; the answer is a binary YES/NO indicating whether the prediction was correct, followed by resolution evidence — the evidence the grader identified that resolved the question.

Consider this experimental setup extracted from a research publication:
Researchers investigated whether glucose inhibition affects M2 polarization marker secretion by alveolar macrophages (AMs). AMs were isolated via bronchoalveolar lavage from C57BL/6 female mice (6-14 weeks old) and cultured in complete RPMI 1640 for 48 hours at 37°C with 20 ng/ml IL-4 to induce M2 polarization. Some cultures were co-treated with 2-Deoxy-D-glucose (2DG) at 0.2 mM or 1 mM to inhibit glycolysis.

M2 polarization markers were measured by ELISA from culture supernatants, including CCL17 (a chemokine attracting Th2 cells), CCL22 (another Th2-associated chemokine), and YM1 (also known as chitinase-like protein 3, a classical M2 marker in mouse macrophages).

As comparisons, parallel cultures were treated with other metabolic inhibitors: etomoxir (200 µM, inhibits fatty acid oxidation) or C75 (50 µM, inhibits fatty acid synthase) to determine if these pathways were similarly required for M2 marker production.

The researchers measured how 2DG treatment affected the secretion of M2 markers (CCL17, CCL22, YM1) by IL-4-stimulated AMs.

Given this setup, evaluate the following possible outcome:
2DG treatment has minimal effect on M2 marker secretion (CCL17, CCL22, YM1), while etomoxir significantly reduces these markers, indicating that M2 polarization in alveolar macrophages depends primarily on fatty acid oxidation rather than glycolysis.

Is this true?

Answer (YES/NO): NO